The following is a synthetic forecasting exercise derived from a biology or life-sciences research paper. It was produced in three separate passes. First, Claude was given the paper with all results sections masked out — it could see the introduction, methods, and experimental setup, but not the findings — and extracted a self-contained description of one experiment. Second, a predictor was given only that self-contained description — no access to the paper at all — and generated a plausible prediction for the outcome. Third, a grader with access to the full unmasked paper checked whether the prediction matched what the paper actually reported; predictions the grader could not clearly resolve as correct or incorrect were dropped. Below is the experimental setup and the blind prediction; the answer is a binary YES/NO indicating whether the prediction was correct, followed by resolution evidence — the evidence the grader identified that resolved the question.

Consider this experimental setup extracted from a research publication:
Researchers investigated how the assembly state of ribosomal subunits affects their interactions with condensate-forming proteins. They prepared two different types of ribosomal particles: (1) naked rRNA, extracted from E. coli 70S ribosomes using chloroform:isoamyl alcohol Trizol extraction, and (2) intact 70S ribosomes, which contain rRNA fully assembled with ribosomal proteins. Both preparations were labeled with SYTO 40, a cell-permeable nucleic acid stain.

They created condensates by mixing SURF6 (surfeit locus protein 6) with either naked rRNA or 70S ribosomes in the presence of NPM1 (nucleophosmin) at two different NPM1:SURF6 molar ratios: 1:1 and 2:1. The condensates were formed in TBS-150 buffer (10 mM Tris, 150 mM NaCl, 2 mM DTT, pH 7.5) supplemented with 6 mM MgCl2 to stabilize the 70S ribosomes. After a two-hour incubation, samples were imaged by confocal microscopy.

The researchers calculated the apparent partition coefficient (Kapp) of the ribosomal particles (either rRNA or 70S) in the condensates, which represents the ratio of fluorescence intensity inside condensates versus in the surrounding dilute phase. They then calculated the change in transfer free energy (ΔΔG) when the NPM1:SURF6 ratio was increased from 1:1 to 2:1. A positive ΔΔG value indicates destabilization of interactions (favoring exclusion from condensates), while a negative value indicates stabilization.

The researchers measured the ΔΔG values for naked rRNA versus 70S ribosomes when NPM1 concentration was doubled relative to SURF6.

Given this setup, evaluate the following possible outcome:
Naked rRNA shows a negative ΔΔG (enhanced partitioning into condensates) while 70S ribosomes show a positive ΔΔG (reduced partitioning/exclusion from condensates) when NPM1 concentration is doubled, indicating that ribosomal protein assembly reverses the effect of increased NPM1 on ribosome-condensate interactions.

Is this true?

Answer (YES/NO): NO